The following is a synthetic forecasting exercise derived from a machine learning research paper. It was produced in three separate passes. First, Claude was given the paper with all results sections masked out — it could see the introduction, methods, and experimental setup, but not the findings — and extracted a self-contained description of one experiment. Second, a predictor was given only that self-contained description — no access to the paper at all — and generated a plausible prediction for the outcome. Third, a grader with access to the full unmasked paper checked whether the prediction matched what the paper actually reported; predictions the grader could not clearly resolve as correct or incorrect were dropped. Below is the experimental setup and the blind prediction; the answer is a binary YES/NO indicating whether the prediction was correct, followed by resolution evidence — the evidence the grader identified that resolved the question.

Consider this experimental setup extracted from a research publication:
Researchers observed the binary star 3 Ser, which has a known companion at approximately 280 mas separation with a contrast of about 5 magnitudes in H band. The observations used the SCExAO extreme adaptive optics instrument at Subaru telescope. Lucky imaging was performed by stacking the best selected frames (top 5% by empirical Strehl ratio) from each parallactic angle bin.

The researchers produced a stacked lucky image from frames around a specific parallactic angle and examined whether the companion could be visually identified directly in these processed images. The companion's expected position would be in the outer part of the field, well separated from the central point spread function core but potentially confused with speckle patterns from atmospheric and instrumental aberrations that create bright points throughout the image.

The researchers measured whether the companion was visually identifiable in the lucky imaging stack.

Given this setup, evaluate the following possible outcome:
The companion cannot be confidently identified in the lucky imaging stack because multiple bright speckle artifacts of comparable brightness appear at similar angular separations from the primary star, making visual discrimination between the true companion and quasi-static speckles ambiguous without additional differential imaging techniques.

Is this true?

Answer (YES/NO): NO